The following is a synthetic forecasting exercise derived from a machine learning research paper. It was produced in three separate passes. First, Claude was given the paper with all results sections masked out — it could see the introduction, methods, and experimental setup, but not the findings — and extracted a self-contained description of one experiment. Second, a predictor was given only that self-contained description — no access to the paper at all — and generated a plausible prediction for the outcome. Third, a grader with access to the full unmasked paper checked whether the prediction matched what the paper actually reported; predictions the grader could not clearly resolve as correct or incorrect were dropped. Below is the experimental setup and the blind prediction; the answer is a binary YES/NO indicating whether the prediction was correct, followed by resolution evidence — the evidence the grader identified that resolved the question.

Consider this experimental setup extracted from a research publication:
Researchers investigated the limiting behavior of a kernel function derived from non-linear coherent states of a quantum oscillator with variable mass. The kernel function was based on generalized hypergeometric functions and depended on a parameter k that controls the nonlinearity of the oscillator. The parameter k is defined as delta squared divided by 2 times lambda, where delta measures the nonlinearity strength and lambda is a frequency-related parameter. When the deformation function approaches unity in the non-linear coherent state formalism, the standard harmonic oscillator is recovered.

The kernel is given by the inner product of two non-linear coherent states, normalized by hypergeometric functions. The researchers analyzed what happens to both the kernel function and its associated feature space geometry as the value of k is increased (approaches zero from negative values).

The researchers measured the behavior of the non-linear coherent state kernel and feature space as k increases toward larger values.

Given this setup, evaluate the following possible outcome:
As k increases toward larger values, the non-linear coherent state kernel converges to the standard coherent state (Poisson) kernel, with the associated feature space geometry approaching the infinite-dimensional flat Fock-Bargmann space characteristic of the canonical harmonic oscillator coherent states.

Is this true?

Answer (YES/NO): YES